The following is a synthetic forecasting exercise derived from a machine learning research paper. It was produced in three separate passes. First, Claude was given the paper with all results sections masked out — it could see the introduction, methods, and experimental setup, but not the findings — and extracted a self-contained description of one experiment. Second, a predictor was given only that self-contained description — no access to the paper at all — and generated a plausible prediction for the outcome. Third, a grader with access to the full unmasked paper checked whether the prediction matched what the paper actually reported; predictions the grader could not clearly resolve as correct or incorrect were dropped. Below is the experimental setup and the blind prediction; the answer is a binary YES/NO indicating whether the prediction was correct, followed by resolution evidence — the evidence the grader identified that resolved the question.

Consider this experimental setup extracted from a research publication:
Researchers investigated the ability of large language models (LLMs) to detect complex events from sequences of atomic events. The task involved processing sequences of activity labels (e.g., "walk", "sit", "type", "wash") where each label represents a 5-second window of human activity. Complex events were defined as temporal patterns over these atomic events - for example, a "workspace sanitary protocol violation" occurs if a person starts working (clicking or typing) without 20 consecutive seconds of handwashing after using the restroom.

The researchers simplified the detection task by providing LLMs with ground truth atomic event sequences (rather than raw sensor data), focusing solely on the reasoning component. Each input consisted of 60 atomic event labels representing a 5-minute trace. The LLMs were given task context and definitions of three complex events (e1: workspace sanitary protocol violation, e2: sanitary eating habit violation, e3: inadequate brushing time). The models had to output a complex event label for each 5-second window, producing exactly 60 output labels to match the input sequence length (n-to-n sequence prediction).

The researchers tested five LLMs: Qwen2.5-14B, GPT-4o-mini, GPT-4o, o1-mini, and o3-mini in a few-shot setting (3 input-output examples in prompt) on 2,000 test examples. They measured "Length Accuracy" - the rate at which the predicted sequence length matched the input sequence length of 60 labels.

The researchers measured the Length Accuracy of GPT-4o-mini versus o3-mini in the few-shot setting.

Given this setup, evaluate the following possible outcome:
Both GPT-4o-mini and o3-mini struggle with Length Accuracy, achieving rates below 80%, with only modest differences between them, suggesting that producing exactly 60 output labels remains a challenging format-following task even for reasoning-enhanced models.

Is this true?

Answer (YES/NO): NO